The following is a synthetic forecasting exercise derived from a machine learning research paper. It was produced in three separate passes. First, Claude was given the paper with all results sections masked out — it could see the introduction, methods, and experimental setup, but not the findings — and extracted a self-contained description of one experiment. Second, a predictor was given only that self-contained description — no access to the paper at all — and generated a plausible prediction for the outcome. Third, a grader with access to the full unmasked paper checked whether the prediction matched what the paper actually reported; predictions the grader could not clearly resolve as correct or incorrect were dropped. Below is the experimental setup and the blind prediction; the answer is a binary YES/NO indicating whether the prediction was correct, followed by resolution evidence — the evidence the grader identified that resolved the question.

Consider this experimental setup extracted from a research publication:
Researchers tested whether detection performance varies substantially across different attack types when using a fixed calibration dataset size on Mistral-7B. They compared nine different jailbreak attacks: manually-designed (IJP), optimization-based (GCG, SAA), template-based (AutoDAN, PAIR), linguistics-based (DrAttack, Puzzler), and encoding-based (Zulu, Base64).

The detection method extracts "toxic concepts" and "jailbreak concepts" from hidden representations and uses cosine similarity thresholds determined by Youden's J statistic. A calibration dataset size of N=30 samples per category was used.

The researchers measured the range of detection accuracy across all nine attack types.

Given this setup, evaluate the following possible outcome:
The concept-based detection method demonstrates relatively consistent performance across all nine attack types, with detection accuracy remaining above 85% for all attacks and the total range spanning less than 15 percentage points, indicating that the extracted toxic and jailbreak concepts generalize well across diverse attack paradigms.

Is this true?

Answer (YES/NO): NO